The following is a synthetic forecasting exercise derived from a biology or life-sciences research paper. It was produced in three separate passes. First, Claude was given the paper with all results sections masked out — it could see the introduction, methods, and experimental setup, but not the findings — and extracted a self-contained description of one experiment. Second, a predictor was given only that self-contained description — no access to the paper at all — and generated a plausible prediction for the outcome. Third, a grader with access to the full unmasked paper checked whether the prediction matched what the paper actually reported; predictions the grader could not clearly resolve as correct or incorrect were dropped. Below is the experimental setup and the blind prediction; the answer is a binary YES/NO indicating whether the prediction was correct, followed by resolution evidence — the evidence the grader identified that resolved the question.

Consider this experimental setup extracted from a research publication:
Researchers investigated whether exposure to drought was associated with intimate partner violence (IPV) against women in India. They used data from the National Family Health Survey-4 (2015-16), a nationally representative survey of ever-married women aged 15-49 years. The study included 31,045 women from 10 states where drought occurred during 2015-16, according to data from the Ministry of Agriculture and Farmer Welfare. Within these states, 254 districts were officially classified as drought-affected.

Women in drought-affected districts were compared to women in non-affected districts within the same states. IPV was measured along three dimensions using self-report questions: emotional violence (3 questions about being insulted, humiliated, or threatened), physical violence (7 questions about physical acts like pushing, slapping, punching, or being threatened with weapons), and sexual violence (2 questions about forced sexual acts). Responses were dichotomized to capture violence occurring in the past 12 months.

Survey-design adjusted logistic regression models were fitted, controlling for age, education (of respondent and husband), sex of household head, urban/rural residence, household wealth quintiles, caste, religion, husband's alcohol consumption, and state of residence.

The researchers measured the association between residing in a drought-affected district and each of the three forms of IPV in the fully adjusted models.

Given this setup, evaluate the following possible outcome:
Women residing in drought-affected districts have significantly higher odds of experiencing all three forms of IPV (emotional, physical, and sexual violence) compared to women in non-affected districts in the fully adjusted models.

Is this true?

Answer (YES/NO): NO